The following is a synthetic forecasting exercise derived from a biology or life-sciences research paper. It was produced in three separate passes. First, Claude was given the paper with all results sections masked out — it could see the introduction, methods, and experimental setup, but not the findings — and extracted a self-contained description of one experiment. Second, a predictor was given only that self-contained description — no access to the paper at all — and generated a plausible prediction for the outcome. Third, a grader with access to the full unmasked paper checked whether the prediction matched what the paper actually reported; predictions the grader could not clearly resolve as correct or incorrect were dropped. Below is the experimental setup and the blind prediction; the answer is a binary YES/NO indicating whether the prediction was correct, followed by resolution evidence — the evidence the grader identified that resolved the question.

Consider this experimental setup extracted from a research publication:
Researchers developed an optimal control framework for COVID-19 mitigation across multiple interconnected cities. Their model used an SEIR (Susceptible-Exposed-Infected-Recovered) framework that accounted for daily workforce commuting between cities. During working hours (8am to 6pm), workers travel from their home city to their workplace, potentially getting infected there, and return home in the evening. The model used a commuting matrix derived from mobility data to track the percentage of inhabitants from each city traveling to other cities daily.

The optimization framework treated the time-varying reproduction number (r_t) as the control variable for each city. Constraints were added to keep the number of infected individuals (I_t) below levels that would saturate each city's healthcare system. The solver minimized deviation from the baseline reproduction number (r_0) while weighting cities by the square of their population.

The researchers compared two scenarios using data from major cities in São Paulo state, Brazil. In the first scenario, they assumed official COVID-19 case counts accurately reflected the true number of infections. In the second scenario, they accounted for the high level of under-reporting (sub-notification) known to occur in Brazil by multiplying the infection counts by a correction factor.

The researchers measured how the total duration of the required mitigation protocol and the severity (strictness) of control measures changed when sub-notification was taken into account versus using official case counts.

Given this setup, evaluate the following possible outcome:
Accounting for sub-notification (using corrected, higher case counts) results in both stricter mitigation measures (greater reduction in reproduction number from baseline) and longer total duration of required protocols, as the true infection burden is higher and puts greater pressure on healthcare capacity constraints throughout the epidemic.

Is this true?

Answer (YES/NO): NO